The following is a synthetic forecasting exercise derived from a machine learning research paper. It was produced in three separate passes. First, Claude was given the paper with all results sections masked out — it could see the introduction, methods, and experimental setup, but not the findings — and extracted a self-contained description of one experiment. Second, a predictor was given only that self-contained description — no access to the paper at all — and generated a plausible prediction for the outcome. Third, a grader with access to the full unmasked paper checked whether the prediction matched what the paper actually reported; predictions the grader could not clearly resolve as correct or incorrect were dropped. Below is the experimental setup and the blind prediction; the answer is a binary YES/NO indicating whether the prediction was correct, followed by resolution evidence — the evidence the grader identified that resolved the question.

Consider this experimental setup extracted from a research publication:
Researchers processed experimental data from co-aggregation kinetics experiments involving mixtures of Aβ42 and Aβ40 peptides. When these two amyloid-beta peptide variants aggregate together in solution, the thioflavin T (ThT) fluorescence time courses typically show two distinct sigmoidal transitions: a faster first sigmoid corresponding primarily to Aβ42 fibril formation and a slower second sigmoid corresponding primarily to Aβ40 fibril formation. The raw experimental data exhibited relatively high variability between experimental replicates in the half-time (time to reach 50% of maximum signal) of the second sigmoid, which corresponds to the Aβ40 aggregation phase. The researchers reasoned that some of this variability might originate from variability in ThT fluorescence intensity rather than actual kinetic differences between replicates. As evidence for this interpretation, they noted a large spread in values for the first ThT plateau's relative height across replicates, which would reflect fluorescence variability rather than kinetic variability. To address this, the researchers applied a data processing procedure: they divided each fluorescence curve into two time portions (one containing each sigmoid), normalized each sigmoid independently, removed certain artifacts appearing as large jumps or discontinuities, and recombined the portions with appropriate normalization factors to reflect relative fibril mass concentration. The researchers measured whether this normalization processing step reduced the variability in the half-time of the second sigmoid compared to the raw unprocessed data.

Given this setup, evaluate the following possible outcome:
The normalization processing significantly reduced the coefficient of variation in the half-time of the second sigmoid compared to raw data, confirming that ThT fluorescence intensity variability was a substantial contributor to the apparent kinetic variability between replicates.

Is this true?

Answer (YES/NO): NO